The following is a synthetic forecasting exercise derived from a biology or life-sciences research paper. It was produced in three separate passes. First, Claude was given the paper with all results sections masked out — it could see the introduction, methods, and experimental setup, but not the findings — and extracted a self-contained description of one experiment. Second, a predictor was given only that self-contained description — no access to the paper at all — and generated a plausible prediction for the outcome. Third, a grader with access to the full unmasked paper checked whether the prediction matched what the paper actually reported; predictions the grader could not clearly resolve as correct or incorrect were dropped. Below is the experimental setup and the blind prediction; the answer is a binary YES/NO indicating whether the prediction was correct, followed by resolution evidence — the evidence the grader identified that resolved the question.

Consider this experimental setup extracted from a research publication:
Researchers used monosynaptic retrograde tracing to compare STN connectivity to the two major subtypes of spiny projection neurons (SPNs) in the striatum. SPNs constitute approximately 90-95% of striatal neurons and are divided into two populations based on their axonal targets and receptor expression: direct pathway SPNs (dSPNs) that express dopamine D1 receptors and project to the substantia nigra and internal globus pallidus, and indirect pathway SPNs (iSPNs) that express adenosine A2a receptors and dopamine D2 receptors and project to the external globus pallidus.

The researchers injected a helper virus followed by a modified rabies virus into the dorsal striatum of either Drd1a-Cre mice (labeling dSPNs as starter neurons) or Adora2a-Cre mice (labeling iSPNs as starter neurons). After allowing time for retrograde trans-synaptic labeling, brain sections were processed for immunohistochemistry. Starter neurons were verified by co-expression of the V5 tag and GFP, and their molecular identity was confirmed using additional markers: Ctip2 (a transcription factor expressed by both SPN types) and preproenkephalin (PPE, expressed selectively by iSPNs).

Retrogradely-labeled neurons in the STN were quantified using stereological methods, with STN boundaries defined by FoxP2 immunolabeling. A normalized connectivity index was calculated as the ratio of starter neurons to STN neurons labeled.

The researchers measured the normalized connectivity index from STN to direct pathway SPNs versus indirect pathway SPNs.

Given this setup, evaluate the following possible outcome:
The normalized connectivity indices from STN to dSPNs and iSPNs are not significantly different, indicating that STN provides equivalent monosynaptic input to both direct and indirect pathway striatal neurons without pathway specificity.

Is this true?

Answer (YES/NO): NO